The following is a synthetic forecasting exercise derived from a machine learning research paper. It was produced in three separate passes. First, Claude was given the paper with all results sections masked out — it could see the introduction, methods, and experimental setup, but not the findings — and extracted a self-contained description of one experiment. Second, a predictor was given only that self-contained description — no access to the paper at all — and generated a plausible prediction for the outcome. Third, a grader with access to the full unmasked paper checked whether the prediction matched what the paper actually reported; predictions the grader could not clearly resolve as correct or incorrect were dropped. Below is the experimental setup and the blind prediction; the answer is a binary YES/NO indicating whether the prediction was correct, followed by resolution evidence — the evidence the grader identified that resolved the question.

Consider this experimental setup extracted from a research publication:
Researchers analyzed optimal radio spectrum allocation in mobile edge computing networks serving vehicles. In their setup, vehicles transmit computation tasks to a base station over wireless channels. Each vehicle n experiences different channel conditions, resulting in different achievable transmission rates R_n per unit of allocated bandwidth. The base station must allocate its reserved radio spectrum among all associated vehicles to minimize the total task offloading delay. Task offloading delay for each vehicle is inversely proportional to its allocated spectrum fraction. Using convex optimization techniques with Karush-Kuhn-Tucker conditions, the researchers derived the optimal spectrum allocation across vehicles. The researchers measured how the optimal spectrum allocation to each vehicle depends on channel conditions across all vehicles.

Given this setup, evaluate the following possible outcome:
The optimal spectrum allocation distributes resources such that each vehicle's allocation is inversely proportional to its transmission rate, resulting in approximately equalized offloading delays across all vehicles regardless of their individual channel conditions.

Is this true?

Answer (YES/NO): NO